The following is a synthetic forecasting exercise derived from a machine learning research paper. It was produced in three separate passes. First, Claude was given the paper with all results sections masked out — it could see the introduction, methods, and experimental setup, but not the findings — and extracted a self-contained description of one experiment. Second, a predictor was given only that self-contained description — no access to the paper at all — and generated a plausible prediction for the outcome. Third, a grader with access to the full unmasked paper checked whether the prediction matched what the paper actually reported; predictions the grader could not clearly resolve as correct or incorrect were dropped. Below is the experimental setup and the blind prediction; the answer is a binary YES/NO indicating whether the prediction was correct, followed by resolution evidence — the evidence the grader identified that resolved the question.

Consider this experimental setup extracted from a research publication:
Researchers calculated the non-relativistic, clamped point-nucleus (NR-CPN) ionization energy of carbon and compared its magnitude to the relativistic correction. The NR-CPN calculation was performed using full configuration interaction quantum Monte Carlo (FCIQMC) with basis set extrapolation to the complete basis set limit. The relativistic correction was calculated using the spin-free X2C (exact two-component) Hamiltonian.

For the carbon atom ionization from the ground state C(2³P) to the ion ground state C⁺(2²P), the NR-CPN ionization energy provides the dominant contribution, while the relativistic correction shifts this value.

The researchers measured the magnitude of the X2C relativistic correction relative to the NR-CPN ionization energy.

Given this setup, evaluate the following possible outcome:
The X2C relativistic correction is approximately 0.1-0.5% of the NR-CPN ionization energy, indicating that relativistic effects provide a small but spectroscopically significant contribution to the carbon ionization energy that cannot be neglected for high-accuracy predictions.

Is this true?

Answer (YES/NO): NO